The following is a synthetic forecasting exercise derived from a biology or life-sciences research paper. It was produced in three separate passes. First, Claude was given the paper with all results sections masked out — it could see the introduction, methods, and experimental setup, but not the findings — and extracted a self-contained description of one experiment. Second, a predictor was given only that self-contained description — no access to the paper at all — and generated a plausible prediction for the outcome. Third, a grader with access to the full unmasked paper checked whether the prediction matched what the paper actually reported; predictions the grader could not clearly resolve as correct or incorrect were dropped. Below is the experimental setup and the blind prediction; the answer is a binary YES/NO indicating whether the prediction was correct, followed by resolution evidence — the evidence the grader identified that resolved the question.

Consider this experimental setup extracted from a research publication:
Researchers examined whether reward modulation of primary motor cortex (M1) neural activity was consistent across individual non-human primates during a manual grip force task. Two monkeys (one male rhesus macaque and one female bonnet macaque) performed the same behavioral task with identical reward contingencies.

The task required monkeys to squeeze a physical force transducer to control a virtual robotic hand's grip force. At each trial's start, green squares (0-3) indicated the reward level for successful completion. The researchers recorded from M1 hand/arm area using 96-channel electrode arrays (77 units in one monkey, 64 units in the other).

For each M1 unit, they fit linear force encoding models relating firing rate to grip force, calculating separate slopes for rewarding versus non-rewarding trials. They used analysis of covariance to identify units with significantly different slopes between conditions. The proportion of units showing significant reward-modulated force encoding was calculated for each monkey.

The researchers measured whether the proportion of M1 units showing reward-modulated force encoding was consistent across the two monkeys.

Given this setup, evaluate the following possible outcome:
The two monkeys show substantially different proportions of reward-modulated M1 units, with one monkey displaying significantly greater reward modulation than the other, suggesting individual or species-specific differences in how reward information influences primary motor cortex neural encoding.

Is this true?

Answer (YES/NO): YES